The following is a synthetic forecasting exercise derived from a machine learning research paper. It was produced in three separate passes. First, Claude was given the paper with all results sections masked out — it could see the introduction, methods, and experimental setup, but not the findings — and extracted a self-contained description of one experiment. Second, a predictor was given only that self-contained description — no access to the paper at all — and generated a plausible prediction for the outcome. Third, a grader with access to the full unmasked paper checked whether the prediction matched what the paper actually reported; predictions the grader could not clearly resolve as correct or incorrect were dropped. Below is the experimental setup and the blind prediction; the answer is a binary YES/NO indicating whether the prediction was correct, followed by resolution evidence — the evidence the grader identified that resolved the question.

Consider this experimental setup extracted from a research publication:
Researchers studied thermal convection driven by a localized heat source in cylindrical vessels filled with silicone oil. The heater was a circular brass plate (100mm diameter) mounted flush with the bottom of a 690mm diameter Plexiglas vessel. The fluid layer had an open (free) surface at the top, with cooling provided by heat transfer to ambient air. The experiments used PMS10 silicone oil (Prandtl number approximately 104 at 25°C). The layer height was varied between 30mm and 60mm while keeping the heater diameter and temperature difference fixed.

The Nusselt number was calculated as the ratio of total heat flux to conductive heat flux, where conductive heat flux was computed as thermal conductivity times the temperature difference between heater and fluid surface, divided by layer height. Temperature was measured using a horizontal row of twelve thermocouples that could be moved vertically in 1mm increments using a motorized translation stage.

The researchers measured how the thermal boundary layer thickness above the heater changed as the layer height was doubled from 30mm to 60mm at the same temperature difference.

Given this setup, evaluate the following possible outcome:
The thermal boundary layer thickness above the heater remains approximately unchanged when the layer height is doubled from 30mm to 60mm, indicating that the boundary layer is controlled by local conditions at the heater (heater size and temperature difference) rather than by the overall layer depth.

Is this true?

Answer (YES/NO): YES